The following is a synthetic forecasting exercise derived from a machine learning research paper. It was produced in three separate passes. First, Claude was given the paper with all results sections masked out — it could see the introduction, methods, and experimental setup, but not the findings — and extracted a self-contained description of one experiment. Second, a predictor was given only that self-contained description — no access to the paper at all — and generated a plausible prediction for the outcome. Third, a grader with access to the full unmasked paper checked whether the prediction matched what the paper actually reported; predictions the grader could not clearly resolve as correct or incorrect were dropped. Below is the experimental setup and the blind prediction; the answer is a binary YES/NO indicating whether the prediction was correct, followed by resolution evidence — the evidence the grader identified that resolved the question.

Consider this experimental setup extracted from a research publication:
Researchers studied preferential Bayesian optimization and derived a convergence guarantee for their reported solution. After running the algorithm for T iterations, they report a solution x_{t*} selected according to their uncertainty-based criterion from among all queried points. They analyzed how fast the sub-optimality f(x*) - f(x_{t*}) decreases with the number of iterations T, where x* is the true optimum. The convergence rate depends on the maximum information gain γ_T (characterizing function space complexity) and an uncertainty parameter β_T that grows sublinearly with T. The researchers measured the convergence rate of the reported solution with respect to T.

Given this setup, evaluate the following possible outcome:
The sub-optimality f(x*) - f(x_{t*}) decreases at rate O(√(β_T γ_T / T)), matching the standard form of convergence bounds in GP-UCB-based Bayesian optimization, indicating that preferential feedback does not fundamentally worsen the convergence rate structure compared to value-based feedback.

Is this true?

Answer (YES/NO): NO